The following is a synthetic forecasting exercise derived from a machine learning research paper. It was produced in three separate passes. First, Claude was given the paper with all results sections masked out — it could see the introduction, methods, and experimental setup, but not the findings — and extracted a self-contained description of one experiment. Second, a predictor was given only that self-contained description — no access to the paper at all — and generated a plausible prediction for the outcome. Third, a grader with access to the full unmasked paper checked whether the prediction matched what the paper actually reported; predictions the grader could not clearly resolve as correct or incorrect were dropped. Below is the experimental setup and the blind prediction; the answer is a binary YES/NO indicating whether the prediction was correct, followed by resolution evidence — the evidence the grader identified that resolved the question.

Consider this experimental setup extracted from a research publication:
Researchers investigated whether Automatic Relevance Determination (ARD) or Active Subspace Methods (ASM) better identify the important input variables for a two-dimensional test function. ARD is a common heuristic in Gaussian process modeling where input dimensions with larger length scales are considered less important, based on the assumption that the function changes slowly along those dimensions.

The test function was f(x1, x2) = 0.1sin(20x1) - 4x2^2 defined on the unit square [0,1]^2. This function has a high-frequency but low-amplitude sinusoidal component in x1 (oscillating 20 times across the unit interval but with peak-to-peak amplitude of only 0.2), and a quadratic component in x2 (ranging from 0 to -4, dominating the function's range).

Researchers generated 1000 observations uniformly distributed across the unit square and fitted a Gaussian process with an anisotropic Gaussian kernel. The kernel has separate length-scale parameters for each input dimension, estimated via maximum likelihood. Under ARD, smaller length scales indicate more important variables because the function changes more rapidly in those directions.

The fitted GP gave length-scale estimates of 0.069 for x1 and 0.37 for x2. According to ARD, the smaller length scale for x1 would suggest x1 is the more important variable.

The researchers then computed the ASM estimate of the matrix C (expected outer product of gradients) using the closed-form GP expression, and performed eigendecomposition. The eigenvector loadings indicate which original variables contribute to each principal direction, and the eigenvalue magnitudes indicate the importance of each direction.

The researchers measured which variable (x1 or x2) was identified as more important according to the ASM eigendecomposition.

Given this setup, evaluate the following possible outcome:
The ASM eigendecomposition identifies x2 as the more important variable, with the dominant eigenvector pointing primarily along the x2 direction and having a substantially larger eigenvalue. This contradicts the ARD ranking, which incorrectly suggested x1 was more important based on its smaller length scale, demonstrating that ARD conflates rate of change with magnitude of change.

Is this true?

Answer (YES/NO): YES